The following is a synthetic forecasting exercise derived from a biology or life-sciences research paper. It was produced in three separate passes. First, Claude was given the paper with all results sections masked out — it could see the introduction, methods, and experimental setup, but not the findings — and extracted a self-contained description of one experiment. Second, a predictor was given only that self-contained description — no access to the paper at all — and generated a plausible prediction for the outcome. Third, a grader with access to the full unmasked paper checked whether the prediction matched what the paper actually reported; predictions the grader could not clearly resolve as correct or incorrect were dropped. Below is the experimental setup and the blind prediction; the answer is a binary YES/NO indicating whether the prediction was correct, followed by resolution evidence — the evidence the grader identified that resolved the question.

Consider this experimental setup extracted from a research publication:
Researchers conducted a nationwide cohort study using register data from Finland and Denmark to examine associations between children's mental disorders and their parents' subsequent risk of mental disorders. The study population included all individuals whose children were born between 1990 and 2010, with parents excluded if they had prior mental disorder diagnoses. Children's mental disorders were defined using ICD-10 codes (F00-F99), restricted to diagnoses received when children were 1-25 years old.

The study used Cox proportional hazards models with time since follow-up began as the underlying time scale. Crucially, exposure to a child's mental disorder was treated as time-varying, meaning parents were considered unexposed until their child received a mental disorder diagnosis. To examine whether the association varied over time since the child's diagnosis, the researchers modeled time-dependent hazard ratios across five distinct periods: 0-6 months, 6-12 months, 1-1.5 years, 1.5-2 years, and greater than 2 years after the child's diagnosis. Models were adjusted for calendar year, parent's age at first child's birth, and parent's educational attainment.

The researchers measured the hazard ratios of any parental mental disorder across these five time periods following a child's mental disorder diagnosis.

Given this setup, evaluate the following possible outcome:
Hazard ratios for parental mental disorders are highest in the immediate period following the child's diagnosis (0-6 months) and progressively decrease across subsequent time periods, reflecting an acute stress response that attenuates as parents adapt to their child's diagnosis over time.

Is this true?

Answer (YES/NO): YES